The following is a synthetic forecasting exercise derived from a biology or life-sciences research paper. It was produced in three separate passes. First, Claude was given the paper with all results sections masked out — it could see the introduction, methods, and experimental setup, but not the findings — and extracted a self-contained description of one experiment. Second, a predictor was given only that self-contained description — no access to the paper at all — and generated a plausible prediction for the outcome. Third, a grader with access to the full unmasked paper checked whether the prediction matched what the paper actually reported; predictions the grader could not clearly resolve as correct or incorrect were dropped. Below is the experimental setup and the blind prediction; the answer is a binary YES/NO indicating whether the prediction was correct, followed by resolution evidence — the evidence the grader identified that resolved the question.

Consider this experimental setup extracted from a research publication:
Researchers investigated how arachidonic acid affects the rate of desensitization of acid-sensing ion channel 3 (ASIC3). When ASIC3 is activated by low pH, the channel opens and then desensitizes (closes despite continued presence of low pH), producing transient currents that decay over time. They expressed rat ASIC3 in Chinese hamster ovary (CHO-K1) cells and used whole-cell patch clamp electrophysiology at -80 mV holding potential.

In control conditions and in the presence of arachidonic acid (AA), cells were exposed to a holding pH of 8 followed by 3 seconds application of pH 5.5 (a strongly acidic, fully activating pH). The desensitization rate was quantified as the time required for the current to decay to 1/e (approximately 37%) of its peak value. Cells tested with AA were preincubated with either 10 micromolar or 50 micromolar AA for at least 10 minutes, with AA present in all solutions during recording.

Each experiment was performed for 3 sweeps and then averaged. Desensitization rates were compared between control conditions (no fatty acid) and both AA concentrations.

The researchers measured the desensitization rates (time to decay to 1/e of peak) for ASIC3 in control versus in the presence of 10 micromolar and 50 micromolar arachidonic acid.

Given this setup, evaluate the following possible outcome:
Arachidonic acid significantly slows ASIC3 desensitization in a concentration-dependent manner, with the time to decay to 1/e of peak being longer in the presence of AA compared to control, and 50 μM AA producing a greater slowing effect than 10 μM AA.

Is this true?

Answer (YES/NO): NO